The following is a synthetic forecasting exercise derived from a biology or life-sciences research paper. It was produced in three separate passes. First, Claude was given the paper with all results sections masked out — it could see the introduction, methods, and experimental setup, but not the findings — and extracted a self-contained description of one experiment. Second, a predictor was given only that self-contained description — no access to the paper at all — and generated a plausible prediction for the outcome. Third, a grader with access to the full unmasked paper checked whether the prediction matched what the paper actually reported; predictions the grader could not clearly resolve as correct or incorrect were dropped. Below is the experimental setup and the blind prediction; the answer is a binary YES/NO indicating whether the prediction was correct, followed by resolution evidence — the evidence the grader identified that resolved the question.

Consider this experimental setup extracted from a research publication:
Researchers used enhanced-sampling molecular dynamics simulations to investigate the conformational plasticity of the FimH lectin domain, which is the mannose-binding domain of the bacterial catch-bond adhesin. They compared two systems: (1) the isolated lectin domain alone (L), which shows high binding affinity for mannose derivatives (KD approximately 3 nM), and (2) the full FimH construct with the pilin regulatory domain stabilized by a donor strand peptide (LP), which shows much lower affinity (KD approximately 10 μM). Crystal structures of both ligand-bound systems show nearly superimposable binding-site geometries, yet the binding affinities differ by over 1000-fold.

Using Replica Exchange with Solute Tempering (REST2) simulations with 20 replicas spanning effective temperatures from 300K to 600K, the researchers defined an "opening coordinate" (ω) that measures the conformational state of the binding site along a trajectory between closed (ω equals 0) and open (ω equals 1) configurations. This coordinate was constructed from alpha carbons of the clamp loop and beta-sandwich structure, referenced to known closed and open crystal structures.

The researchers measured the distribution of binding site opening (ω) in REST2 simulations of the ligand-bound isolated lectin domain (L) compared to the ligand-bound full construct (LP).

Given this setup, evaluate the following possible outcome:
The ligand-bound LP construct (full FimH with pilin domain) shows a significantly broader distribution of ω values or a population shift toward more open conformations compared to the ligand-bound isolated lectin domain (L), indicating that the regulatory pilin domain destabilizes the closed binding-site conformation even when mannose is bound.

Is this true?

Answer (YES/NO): YES